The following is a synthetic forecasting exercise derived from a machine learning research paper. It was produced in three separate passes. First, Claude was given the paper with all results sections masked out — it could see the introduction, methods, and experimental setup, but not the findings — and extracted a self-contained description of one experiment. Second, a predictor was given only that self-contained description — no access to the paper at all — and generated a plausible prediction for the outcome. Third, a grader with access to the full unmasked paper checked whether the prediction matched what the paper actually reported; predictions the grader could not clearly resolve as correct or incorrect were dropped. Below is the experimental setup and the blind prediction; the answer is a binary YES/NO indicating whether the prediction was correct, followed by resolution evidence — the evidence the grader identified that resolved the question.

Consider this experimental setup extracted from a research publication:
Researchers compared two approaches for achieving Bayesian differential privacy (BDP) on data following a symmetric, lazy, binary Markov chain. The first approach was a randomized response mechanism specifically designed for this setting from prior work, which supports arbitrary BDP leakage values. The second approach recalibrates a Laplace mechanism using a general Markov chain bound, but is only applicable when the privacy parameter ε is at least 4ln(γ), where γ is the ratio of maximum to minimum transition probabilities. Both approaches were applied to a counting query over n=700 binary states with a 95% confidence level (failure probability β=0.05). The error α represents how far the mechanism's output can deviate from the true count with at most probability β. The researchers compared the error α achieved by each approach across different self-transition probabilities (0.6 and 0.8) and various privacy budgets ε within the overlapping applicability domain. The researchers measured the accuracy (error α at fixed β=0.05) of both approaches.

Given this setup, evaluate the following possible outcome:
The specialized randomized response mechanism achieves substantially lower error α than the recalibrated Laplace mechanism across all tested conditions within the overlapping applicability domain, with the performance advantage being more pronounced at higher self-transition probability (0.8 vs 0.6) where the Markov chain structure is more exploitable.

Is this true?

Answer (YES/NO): NO